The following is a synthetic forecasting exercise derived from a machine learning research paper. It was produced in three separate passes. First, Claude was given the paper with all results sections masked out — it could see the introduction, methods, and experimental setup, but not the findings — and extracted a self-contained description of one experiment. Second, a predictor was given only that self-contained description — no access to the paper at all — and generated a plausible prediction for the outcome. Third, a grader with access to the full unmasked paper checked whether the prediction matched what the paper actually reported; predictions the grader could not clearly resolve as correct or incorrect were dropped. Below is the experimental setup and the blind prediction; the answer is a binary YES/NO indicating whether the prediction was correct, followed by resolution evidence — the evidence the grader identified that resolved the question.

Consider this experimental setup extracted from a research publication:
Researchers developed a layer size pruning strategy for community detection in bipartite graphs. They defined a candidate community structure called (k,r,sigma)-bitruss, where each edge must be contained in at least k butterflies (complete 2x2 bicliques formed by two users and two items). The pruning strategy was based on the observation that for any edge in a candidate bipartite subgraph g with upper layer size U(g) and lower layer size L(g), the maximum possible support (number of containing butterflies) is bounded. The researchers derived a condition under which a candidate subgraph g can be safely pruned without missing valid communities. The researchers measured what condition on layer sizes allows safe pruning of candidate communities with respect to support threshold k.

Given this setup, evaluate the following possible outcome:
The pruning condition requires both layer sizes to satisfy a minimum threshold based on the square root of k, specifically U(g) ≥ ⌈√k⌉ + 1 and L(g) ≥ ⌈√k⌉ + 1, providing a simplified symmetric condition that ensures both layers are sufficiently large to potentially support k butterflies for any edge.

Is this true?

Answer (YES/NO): NO